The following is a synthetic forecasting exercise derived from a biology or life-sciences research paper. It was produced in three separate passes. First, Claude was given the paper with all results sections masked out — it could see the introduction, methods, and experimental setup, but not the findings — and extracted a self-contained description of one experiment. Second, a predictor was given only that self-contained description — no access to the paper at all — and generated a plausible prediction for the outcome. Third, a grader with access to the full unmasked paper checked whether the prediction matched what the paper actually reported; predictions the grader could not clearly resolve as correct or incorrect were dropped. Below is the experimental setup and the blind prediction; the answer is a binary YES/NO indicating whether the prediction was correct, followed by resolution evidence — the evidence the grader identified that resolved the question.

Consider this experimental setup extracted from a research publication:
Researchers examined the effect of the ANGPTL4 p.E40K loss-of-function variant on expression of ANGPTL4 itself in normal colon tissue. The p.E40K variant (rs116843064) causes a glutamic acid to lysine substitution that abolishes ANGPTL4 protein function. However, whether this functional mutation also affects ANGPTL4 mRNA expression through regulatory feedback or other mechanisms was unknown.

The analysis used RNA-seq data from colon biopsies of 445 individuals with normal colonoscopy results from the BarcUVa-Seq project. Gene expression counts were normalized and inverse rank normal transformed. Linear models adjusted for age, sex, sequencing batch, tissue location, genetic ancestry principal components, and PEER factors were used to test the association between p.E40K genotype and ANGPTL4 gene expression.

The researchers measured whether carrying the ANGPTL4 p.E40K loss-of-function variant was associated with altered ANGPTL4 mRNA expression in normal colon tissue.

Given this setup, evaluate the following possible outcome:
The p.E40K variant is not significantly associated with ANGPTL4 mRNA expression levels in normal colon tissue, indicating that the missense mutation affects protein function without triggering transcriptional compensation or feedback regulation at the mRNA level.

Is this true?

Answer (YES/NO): YES